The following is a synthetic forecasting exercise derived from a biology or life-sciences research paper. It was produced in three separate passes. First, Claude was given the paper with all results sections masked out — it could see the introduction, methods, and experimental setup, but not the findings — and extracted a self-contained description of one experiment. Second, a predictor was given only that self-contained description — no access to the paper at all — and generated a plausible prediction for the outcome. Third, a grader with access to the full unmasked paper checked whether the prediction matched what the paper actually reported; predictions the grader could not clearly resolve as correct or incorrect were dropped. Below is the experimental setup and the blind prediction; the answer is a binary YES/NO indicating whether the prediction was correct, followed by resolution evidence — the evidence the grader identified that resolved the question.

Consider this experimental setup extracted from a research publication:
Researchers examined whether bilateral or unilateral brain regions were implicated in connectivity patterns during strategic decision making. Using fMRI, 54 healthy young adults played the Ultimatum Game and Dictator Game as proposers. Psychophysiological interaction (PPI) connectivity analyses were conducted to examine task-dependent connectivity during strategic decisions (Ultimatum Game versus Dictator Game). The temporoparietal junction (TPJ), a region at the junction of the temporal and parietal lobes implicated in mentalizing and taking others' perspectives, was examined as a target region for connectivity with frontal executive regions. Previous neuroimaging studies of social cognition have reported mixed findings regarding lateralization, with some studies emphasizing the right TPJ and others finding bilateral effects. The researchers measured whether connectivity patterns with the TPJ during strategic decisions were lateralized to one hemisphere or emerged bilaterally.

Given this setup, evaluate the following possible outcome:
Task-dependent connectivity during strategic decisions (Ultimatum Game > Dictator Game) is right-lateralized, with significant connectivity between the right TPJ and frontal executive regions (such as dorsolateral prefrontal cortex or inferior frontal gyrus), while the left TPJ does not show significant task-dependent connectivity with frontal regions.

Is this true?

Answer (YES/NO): NO